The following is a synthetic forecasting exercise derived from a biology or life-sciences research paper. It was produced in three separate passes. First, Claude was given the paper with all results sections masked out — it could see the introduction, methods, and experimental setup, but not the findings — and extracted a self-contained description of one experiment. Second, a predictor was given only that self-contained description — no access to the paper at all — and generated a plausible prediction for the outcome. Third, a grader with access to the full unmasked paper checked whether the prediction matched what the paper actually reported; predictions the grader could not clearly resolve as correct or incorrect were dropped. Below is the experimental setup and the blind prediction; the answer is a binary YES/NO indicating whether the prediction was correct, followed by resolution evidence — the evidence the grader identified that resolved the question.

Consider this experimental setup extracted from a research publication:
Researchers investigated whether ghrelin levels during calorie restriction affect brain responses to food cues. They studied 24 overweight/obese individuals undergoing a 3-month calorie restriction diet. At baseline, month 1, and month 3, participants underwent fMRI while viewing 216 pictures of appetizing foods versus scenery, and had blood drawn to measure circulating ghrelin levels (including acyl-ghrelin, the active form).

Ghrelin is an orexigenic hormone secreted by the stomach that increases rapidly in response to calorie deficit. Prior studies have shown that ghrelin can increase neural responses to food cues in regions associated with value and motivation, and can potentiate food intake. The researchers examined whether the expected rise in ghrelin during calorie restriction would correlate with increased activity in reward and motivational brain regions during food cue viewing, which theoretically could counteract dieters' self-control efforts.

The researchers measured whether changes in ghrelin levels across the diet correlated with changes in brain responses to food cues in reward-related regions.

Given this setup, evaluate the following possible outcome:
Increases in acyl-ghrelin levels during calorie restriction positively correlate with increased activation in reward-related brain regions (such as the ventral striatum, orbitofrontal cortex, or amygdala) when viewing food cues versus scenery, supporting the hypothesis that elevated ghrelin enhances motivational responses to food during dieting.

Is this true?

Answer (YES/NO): NO